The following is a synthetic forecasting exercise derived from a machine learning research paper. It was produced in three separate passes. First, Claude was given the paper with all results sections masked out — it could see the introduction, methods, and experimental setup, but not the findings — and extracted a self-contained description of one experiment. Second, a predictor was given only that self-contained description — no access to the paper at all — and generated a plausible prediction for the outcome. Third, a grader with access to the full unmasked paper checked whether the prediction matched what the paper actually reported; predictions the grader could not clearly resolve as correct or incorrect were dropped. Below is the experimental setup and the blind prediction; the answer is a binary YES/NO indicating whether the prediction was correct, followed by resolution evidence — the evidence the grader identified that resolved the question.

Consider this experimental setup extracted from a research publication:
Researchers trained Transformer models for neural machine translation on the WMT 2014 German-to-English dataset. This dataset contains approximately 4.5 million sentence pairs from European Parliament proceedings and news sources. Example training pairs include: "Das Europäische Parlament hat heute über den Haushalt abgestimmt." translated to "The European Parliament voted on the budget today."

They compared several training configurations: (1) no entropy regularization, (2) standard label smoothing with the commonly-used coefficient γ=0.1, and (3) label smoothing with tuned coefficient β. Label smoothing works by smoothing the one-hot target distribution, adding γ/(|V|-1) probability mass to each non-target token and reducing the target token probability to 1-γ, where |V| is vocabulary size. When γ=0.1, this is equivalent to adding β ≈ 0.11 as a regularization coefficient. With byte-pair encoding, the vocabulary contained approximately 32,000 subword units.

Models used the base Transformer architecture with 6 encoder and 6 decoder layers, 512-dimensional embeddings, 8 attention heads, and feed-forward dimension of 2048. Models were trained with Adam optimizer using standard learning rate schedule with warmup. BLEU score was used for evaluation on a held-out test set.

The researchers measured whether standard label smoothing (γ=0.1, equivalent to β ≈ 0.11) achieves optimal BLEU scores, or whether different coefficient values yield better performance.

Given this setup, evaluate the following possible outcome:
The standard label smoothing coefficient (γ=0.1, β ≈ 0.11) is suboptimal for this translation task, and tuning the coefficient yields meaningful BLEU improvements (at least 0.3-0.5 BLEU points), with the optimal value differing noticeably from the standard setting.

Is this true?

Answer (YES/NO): YES